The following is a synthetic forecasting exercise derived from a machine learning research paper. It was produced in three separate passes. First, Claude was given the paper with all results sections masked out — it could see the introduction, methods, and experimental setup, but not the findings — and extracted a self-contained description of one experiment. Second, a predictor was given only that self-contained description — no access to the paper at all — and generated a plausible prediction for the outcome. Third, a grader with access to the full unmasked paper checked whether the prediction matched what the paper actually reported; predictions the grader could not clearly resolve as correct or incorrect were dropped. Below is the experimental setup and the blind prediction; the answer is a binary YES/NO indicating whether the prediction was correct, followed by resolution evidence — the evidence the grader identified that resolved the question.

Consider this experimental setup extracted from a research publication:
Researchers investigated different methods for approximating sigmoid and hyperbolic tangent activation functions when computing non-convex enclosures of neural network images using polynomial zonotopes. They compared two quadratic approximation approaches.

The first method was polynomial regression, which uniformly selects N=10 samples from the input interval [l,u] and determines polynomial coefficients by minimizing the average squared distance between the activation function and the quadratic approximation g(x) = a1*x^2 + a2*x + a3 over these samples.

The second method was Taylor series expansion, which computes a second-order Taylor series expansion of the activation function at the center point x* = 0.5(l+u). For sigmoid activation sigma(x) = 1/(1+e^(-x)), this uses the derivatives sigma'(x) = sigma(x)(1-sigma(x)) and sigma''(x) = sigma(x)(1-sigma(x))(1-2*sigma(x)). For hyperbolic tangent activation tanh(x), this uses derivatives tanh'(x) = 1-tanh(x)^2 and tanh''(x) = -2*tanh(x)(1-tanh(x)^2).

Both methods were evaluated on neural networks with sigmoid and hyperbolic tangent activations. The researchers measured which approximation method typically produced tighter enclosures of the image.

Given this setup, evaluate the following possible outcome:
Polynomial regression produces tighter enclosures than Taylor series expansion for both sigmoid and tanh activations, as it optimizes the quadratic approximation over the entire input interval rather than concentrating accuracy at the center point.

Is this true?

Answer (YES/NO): YES